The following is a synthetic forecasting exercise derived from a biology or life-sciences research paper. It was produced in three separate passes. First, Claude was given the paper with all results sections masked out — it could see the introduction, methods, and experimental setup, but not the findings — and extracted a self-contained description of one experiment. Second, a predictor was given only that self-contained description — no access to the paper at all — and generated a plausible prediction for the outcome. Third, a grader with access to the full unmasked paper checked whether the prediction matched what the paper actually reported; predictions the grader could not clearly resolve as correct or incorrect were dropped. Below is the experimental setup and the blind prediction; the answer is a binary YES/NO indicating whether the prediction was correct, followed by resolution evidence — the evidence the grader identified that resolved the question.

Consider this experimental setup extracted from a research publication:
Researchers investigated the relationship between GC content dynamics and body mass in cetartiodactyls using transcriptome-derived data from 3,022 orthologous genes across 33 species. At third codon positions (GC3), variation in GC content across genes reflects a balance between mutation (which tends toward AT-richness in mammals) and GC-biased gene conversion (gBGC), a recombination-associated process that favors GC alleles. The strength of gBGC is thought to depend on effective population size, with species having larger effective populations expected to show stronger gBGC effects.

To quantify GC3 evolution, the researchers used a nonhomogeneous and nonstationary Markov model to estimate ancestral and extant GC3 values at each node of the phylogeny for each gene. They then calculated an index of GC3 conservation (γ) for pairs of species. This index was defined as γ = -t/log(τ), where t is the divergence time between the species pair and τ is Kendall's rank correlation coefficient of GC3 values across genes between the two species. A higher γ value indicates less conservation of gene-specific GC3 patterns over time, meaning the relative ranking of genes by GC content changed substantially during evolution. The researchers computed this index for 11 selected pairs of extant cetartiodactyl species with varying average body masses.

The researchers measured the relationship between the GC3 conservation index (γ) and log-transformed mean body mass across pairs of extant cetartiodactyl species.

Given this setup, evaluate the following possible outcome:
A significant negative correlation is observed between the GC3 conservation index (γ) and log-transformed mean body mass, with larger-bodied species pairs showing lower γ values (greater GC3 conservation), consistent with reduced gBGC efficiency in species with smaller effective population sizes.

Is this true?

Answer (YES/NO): NO